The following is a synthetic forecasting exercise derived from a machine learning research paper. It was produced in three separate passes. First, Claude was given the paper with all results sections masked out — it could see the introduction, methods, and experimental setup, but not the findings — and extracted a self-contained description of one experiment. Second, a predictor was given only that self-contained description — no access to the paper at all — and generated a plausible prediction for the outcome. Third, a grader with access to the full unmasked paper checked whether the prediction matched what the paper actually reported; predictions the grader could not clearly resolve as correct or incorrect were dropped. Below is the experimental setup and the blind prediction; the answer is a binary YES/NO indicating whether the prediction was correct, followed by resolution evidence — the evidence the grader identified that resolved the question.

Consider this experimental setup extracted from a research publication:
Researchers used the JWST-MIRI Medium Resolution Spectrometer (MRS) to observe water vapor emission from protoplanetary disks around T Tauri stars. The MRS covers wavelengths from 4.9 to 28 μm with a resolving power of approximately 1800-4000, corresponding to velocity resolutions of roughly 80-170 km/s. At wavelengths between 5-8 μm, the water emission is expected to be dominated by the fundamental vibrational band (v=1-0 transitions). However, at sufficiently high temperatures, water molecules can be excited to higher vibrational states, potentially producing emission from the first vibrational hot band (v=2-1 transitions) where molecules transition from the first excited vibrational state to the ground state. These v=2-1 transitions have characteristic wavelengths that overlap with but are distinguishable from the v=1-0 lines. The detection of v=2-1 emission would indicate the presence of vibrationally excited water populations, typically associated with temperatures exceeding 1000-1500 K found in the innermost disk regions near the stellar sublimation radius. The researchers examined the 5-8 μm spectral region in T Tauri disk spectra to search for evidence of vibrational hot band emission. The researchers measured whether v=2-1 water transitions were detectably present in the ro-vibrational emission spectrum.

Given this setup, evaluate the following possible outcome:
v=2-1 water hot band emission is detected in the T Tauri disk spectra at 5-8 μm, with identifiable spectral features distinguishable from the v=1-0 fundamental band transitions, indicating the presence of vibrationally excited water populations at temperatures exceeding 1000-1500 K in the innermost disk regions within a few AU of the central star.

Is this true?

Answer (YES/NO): YES